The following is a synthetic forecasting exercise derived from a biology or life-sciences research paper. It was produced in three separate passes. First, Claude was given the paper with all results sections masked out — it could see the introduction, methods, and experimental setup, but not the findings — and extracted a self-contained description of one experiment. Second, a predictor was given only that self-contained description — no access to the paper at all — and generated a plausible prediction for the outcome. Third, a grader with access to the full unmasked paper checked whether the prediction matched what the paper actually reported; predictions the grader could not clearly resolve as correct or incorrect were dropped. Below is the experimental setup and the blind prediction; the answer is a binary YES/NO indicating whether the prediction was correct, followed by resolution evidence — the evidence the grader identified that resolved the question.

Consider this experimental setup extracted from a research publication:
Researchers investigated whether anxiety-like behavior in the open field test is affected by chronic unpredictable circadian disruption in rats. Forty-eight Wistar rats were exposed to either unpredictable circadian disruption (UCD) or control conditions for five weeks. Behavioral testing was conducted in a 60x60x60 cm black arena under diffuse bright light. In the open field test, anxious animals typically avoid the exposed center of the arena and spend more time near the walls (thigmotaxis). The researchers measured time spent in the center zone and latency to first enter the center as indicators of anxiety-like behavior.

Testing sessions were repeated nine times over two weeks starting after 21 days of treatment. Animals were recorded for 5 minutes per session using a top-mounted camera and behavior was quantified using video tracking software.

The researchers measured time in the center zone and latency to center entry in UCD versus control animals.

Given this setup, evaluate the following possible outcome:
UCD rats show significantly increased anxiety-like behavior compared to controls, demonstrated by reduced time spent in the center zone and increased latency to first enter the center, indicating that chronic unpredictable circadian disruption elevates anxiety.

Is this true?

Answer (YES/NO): NO